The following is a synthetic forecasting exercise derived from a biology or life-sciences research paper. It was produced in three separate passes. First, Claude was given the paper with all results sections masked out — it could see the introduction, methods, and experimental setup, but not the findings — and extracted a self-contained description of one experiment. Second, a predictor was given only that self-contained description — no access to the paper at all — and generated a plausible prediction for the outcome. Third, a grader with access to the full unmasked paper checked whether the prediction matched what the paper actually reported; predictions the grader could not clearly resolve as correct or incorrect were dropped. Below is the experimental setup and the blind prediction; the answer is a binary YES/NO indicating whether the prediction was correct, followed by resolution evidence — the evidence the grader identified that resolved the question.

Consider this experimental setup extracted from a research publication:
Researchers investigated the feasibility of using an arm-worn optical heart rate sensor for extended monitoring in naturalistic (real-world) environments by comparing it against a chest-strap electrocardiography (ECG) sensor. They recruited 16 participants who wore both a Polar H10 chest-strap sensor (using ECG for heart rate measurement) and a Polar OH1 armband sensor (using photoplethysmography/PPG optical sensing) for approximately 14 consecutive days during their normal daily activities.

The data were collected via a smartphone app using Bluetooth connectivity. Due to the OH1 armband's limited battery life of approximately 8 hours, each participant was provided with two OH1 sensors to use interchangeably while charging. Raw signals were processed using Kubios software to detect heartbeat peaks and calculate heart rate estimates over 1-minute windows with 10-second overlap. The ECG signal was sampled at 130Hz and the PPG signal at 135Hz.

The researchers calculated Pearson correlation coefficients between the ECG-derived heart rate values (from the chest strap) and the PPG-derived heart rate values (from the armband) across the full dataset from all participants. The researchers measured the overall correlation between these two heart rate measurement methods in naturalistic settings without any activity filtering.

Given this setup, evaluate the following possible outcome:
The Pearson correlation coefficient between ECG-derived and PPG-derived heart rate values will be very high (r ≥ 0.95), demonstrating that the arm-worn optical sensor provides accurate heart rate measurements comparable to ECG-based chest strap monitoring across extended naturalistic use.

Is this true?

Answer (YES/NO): NO